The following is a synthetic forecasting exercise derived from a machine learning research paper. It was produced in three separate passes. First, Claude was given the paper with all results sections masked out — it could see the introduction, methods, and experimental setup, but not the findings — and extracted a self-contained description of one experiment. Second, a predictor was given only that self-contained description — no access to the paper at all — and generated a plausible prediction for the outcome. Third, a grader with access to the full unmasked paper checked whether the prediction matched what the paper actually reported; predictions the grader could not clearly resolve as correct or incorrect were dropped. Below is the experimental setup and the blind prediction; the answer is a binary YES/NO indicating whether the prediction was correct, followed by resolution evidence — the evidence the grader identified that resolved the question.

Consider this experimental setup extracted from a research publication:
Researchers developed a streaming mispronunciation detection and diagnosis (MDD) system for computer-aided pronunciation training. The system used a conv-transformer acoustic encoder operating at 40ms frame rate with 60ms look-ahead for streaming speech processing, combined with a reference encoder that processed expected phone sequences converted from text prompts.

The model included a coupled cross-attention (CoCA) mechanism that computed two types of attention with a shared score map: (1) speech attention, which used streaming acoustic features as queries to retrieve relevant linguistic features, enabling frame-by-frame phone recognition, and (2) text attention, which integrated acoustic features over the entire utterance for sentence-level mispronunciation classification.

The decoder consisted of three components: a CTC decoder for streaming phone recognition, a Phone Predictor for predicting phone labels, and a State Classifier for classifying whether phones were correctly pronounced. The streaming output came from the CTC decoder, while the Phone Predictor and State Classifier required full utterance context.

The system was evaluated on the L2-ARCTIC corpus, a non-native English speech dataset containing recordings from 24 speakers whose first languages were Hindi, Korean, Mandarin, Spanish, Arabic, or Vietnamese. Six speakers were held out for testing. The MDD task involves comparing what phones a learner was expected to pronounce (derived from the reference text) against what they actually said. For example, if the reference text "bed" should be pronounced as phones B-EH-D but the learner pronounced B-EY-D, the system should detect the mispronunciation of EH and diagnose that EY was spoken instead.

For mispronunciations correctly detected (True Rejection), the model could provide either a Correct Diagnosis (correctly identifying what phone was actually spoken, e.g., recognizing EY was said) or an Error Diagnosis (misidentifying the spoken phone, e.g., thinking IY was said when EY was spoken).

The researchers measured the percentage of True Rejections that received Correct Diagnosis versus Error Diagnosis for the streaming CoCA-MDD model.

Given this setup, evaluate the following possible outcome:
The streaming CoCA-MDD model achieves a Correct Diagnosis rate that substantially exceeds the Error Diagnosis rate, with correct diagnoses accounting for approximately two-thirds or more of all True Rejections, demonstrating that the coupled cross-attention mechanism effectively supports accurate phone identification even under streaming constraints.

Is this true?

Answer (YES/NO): YES